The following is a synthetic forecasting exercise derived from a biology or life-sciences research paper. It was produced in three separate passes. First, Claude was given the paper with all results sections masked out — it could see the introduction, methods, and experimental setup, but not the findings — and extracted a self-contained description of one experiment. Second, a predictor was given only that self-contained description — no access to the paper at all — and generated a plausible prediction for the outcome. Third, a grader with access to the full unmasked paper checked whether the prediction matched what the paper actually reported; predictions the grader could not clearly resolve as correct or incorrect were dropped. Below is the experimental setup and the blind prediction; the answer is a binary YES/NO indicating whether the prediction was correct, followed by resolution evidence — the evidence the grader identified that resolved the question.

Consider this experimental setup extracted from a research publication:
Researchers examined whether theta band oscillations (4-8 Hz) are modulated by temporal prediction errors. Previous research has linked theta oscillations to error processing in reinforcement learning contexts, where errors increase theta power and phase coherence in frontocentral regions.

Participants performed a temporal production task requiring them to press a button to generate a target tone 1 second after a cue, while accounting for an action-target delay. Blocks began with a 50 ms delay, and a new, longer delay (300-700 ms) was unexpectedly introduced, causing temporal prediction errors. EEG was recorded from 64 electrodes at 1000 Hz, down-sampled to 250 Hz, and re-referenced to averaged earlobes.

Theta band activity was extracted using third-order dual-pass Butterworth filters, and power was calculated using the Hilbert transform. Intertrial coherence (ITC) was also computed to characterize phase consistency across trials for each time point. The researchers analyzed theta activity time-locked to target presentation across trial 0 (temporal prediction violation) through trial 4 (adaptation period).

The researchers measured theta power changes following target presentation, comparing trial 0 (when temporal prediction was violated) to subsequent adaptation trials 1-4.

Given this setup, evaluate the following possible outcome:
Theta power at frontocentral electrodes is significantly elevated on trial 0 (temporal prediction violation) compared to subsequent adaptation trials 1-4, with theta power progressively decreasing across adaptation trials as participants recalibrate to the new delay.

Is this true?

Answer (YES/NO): NO